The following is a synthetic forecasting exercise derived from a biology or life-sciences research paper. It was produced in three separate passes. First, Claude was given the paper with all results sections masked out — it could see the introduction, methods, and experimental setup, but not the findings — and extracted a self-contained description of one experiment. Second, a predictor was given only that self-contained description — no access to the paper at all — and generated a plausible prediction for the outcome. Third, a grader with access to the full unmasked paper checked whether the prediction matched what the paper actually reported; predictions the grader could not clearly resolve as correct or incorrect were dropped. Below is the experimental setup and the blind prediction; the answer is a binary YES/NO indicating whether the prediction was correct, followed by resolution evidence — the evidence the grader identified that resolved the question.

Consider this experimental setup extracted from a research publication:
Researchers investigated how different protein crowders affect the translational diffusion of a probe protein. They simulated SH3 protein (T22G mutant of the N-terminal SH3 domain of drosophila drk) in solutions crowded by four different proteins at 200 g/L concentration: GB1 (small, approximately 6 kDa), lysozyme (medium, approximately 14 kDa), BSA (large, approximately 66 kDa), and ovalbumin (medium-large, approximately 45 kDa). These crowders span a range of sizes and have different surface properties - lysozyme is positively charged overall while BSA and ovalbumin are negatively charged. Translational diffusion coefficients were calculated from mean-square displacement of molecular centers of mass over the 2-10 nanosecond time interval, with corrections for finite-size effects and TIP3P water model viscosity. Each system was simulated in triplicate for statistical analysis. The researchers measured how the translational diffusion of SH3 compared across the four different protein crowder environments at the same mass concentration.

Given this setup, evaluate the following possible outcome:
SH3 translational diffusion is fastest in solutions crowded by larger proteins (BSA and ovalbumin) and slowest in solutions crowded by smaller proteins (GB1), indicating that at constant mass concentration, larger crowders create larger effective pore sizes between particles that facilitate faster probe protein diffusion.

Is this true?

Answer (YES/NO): NO